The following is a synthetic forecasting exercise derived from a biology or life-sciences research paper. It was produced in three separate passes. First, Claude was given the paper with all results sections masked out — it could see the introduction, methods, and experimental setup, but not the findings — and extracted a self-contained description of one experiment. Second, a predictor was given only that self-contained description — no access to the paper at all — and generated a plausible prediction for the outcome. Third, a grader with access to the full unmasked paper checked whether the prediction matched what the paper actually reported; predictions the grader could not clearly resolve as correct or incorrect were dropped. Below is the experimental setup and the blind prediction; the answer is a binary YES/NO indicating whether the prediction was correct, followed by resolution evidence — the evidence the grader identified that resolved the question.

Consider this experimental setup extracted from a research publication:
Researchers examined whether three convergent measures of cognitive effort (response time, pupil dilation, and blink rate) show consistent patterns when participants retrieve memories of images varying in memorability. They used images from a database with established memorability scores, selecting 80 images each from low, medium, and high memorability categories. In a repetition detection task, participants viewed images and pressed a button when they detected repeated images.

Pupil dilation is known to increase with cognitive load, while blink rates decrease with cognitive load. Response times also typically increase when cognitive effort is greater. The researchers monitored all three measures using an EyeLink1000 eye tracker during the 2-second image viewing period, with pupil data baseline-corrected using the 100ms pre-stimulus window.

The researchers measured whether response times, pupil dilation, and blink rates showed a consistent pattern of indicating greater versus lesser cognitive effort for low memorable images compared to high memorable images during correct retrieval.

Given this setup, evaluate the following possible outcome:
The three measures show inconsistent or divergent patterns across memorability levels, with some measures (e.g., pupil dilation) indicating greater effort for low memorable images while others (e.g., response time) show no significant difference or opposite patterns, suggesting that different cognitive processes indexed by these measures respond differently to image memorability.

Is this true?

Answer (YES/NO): NO